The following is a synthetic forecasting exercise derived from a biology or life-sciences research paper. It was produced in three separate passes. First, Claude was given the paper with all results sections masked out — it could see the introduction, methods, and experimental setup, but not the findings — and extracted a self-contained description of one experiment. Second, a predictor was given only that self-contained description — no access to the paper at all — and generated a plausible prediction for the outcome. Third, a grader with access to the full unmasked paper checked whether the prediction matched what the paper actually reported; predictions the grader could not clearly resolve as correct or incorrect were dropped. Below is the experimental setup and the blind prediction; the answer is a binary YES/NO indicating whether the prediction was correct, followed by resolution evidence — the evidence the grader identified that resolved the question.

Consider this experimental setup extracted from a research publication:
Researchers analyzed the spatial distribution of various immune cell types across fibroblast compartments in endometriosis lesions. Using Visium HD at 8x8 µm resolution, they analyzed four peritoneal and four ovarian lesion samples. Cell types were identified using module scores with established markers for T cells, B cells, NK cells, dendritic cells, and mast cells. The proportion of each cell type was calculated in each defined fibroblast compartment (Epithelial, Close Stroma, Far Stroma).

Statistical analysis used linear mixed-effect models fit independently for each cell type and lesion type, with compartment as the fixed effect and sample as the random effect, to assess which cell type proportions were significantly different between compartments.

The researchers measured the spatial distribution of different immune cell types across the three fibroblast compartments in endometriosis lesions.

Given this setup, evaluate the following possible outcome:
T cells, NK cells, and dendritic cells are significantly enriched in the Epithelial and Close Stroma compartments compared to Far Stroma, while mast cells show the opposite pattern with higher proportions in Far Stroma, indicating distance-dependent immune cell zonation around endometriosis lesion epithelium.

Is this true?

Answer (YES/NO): NO